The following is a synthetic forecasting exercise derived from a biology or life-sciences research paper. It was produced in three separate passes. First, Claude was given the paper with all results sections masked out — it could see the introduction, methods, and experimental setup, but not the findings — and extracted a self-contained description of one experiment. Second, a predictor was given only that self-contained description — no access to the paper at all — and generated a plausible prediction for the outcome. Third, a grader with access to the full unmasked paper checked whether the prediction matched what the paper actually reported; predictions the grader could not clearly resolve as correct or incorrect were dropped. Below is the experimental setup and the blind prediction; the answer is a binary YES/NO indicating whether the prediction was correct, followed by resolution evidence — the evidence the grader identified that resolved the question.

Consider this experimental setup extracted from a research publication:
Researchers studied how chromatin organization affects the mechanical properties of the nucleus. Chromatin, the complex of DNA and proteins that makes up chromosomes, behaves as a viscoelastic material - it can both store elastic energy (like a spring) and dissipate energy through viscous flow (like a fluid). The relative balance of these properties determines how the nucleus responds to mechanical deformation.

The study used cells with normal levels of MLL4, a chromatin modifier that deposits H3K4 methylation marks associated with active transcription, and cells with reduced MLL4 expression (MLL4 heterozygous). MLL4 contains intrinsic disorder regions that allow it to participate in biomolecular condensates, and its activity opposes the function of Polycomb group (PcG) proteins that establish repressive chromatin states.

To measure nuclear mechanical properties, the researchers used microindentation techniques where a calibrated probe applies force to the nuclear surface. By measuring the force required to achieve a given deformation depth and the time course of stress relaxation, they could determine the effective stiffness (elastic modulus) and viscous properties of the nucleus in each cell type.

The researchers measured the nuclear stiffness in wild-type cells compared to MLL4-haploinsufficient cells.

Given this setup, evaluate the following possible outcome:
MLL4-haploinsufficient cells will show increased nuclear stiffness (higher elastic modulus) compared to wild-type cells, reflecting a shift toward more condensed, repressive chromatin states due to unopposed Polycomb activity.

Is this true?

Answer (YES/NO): YES